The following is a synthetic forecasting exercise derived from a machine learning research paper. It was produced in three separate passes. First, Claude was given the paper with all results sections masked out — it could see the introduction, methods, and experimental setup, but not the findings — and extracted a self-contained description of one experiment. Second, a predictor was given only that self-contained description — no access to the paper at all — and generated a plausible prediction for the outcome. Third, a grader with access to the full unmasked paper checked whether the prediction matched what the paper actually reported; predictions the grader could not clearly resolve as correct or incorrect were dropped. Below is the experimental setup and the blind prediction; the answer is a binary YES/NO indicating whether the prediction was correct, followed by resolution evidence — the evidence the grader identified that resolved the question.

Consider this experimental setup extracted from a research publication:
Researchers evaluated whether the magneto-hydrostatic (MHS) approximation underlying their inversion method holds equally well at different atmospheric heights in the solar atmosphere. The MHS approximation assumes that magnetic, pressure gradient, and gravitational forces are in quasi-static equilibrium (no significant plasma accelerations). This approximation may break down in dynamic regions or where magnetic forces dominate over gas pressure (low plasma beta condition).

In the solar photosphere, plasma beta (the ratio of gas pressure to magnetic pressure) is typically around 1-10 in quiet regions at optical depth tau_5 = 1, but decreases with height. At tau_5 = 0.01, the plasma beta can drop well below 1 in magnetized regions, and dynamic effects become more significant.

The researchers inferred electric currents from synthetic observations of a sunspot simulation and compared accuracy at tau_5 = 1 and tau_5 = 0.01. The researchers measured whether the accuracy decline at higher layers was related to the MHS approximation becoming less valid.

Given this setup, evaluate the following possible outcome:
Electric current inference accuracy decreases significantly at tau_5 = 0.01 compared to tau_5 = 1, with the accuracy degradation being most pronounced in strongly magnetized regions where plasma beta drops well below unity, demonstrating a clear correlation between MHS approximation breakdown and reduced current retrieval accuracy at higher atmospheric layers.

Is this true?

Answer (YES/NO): NO